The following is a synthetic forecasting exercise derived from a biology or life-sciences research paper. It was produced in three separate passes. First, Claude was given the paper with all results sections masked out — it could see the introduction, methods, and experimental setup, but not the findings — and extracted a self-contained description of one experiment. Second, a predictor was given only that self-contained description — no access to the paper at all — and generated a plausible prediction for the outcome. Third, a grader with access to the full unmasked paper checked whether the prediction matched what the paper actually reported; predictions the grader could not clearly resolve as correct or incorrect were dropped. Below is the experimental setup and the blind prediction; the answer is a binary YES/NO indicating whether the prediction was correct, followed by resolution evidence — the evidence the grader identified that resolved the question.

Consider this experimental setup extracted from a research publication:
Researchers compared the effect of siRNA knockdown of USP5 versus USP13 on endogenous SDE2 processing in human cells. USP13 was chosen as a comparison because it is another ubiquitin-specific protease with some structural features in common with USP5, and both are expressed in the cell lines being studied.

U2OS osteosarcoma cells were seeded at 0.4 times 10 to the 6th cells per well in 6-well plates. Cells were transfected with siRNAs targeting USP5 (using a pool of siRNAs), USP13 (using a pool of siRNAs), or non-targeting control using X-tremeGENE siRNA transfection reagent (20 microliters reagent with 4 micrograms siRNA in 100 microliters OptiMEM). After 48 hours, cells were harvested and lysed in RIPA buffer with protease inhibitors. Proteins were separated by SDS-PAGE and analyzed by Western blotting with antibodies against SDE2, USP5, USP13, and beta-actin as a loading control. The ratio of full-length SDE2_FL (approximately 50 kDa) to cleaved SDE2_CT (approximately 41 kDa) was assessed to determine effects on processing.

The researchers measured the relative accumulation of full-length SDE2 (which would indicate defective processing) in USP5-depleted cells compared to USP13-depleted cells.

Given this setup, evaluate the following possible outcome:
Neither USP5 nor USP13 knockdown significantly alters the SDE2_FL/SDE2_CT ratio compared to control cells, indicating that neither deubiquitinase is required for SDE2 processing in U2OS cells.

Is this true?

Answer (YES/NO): NO